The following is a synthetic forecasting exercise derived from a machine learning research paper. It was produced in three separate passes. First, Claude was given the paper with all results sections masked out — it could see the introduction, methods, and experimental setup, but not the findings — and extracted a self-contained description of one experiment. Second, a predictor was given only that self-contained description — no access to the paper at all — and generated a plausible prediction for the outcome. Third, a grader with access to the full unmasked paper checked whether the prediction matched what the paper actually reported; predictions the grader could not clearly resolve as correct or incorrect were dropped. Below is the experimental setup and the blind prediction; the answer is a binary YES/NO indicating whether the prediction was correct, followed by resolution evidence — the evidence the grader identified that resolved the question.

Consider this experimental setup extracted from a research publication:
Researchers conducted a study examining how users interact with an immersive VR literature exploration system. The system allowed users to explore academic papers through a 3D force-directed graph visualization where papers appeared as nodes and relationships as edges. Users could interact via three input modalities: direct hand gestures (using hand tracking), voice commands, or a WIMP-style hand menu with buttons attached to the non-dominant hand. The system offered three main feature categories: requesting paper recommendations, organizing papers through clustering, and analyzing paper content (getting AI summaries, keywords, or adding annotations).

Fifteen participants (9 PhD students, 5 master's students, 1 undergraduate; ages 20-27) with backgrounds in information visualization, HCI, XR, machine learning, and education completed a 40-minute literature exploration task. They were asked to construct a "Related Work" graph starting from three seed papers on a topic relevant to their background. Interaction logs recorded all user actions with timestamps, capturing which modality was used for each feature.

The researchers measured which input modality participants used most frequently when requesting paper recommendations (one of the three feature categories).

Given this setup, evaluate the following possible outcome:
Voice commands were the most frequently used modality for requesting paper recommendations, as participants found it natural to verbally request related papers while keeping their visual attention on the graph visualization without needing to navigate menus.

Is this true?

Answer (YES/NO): NO